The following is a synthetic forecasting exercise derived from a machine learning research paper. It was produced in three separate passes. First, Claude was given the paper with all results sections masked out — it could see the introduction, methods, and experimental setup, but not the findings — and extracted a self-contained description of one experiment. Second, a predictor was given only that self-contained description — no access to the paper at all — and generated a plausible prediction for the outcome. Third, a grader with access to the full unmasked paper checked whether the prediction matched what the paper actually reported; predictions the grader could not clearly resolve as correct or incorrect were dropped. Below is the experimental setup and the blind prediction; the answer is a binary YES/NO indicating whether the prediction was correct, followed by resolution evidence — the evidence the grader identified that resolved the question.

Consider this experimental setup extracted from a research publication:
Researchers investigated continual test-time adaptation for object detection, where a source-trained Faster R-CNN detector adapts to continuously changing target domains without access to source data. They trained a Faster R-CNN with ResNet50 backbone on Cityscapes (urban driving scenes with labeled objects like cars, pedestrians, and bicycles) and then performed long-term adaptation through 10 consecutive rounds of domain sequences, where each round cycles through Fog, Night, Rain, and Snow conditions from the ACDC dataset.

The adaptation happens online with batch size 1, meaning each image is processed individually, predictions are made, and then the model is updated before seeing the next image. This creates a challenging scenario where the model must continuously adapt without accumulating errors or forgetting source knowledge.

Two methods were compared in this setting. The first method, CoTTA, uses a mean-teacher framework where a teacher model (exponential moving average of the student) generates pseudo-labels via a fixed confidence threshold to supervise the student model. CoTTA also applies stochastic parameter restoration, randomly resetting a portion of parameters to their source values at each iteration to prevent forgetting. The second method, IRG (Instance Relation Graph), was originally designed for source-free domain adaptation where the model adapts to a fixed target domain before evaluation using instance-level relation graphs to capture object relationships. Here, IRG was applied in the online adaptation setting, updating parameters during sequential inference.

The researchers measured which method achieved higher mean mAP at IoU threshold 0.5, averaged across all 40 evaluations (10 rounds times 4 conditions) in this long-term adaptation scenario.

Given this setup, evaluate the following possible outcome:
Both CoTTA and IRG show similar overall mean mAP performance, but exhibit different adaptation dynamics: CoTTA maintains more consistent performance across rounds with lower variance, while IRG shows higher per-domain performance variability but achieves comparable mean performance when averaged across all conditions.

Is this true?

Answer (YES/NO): NO